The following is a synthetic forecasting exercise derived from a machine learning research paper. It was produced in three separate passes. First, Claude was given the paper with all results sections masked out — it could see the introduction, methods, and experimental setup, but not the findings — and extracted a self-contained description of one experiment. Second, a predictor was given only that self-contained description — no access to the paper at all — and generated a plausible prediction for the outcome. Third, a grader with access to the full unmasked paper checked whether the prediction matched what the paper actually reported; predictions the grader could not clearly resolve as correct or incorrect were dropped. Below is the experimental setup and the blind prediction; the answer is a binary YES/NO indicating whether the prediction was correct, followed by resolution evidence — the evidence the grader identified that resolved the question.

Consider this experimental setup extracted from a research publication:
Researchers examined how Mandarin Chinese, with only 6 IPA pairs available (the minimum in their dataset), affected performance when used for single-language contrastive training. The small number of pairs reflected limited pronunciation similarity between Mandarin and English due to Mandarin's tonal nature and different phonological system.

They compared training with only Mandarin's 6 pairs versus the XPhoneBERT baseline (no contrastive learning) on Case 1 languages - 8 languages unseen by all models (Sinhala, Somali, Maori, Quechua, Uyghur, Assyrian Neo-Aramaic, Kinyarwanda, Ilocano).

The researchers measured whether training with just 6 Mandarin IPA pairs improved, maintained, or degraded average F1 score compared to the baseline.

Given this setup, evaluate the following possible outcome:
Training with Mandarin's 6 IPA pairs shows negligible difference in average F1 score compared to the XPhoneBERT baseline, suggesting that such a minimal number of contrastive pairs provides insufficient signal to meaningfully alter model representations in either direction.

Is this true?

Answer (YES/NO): NO